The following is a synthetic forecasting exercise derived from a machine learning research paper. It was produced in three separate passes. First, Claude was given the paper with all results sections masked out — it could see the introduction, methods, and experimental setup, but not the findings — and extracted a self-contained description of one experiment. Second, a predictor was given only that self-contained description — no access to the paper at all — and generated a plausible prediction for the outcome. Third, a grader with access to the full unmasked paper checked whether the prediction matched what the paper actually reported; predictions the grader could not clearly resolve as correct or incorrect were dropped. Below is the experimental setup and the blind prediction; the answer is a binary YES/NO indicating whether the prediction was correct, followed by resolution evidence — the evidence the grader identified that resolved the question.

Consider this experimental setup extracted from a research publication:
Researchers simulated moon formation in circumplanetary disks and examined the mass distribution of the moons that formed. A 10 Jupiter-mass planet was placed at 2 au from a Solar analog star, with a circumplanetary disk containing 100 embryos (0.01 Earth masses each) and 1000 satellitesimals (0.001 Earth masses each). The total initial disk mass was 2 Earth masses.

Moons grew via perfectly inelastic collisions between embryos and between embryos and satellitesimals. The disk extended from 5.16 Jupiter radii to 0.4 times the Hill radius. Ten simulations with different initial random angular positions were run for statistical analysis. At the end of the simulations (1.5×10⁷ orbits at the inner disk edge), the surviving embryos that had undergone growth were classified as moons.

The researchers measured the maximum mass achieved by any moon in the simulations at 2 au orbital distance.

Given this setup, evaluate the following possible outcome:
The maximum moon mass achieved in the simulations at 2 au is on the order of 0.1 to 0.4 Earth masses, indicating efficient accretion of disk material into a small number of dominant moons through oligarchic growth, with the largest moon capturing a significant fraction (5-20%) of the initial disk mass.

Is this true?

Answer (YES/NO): NO